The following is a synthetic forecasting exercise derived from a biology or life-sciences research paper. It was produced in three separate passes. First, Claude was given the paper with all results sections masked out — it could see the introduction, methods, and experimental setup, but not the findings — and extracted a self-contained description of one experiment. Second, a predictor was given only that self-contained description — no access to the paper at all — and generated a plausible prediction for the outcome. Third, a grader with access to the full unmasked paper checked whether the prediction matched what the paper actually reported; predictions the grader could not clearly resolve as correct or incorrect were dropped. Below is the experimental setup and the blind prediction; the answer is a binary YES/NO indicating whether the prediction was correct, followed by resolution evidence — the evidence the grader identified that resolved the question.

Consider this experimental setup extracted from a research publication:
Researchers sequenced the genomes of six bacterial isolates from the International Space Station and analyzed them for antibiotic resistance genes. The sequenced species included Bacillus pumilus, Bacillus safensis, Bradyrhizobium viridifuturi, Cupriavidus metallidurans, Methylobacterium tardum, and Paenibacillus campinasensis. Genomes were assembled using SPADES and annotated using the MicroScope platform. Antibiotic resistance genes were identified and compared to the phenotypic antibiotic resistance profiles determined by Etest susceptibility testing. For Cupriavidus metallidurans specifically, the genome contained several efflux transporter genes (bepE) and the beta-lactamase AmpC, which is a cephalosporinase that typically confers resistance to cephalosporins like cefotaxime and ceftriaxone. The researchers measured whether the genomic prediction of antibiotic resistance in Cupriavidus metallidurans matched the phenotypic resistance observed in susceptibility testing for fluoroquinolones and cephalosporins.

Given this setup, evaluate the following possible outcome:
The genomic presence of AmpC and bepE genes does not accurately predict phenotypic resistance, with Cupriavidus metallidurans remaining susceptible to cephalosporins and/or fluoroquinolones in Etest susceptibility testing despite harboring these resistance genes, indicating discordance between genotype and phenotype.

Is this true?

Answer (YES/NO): YES